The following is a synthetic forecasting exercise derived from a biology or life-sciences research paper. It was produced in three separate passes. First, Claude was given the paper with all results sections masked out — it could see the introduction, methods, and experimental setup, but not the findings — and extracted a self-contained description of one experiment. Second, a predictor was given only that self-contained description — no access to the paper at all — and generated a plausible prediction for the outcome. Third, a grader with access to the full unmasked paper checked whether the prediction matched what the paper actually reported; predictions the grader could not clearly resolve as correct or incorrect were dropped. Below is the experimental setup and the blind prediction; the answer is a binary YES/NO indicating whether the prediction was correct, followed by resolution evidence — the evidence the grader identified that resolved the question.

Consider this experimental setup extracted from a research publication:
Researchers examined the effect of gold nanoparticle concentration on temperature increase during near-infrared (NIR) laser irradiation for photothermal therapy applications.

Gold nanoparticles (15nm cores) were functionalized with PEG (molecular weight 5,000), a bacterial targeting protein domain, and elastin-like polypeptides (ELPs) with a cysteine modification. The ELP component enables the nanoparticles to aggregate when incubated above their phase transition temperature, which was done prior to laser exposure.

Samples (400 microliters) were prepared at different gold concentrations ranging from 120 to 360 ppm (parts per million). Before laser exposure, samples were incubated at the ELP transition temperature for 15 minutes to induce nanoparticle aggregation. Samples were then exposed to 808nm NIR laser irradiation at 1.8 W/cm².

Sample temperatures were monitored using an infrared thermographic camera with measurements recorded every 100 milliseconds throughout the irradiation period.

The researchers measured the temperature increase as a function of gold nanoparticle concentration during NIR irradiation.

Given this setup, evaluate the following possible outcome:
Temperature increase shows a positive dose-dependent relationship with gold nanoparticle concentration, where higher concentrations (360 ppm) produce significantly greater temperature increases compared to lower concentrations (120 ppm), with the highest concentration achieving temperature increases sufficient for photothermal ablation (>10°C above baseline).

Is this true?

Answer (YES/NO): YES